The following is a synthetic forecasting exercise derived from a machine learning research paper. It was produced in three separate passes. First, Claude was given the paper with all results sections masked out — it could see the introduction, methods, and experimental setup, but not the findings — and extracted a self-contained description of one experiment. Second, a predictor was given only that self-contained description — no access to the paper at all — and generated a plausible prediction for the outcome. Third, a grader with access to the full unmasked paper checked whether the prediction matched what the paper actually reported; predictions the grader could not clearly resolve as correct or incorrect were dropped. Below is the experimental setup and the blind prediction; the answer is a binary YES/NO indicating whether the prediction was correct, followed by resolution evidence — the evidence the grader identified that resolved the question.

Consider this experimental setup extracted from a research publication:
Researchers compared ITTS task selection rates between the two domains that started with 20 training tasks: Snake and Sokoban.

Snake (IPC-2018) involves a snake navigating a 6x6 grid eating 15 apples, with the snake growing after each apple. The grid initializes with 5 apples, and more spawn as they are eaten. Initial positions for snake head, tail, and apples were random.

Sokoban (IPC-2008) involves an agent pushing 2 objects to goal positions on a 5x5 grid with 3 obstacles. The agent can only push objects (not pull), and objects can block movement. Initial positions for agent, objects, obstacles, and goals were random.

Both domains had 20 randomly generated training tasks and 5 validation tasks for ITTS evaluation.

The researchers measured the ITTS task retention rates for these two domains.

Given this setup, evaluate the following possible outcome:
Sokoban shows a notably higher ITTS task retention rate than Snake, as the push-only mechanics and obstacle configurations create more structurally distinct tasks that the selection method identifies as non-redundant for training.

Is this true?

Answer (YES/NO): NO